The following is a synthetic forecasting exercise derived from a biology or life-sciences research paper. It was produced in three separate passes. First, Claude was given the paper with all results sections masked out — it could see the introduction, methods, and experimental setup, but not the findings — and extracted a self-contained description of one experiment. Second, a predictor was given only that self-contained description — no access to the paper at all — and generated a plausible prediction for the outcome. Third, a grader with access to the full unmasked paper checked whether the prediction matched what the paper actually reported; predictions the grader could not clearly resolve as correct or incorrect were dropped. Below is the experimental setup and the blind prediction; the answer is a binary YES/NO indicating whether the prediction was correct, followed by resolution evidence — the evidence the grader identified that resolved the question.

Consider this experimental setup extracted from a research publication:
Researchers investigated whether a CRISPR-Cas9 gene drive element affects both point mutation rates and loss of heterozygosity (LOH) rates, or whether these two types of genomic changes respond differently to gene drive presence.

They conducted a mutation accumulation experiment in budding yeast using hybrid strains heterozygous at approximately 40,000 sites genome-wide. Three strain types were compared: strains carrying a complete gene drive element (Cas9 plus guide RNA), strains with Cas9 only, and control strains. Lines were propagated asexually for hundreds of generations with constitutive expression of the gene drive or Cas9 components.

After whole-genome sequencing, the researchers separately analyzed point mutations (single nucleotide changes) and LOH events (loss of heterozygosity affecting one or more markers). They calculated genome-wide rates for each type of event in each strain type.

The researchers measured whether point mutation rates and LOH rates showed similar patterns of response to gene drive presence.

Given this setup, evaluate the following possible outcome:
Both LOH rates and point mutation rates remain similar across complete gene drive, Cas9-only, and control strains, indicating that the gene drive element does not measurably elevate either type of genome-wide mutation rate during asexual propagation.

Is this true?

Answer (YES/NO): YES